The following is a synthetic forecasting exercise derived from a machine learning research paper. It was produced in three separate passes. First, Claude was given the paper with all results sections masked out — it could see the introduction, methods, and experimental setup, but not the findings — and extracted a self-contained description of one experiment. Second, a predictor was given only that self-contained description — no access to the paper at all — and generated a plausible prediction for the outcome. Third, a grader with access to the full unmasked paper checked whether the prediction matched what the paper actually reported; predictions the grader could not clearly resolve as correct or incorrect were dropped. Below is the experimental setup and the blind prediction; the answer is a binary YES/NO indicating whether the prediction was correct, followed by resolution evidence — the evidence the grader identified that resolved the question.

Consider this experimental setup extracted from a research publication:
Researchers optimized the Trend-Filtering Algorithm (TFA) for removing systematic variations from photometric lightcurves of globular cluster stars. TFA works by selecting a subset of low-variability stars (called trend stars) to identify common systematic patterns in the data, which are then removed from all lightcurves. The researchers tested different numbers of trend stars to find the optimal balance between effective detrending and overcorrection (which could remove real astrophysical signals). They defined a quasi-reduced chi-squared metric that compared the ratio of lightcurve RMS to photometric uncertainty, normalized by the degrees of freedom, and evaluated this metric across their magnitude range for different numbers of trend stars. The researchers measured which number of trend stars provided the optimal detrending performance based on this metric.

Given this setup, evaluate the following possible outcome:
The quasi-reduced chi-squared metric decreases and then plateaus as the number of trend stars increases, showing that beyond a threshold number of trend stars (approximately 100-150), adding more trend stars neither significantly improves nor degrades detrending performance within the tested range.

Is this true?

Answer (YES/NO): NO